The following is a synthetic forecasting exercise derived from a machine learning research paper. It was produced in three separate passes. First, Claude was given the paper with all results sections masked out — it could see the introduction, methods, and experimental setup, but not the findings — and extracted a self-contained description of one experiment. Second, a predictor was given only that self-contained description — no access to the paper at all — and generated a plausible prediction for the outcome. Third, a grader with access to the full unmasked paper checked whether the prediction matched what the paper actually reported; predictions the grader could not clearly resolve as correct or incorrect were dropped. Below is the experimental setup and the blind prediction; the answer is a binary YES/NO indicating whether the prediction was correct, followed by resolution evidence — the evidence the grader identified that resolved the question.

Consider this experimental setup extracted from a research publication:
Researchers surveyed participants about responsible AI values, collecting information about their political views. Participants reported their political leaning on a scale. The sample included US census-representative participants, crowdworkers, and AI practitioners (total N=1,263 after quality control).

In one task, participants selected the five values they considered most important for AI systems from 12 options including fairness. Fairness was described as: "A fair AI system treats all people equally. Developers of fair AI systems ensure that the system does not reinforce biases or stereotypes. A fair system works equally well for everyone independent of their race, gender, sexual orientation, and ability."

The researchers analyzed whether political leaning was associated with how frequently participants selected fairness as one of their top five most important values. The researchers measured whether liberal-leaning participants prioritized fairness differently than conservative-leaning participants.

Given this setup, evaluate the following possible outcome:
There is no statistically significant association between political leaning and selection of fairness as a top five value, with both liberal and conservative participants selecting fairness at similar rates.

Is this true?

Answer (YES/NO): NO